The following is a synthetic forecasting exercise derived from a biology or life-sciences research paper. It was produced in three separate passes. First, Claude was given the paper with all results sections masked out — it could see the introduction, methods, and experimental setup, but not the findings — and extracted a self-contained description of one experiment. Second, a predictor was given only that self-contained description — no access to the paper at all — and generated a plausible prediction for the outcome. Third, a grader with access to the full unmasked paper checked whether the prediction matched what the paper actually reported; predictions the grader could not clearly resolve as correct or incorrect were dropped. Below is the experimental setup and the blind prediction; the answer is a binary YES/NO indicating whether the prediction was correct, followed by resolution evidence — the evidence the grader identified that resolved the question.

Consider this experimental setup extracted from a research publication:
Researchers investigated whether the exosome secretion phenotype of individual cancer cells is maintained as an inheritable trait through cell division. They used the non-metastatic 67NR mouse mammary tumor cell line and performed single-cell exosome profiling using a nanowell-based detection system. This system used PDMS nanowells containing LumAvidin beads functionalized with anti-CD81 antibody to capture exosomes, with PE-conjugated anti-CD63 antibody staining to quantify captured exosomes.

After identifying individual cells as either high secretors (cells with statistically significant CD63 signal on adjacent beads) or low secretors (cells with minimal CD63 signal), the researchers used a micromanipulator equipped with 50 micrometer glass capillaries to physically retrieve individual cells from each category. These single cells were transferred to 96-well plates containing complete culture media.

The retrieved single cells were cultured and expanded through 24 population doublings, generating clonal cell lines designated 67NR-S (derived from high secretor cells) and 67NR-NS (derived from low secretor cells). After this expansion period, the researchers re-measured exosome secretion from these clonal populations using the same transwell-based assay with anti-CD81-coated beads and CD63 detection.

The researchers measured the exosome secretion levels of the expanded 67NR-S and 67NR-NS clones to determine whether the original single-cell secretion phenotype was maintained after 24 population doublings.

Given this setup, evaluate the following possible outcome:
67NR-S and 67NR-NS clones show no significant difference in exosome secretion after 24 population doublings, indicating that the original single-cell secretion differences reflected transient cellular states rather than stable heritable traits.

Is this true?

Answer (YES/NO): NO